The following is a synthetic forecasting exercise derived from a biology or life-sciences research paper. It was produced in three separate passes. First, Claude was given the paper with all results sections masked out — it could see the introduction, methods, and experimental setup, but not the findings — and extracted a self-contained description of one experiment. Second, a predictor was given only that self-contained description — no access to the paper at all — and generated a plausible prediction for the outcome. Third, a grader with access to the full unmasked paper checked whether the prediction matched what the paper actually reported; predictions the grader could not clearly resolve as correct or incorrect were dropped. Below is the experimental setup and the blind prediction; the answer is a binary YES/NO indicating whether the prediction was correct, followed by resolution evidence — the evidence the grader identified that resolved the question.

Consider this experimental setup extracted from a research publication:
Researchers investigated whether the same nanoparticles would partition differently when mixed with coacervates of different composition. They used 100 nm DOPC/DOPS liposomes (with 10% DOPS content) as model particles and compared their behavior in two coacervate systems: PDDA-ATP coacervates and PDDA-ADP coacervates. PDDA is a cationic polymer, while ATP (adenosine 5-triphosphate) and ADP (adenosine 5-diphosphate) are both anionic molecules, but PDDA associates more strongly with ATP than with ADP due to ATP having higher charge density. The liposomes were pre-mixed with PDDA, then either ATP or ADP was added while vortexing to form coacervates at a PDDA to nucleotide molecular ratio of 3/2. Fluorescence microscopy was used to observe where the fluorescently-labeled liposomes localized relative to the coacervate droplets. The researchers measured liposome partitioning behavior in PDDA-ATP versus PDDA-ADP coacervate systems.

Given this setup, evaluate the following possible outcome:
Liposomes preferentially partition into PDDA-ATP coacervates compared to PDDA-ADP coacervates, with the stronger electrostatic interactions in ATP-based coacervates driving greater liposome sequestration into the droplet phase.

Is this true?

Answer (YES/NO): NO